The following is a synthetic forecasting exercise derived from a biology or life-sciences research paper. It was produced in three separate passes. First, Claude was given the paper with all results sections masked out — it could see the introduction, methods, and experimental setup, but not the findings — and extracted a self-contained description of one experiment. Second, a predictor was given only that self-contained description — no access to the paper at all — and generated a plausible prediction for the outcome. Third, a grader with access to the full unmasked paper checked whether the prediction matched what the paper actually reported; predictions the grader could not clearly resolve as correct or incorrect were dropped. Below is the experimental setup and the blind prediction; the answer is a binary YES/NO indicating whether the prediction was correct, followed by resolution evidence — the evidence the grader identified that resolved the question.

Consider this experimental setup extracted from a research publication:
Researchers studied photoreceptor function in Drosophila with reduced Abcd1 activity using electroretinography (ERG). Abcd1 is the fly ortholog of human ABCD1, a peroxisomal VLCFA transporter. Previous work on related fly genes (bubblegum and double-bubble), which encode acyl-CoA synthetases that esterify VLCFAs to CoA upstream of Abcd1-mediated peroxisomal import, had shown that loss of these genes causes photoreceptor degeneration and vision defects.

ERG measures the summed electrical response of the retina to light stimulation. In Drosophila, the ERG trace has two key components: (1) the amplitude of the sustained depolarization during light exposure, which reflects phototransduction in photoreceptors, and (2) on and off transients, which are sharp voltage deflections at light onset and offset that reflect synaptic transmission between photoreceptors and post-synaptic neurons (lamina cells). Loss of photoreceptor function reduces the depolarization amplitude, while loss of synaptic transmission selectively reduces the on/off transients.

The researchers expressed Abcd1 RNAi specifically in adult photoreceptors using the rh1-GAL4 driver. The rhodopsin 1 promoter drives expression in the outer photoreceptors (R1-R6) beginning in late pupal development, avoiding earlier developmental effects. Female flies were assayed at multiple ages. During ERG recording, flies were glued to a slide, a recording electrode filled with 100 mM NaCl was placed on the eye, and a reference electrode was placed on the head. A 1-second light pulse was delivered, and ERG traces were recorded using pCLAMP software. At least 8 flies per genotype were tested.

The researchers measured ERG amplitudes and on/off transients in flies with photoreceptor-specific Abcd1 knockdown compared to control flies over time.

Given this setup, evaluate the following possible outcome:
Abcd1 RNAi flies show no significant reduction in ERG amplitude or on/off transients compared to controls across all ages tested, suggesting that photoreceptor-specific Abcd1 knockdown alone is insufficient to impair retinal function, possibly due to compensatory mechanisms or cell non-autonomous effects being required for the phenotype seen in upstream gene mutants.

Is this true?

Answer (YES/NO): NO